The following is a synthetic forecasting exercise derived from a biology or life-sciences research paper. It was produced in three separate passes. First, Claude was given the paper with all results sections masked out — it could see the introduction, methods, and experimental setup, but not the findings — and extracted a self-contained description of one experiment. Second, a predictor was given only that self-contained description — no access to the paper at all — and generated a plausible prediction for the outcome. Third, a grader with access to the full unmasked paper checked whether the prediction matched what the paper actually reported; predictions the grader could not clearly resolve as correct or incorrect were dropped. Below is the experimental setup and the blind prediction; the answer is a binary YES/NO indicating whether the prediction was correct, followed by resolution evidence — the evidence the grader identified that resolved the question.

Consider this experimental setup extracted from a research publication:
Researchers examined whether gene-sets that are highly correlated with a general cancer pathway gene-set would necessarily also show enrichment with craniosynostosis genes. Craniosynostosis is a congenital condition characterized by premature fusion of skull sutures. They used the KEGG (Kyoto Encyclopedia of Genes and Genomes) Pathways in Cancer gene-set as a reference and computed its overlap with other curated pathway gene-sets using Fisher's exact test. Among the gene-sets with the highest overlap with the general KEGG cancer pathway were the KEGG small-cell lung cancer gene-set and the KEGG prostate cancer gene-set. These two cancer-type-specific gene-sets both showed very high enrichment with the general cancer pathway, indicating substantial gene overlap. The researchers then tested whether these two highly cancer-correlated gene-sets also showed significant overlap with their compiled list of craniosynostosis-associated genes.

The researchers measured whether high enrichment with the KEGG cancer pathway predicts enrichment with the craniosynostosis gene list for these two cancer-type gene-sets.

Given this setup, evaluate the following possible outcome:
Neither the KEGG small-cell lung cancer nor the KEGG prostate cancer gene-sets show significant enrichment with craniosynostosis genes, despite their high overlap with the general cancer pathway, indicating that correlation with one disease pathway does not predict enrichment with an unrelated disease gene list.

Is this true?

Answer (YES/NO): NO